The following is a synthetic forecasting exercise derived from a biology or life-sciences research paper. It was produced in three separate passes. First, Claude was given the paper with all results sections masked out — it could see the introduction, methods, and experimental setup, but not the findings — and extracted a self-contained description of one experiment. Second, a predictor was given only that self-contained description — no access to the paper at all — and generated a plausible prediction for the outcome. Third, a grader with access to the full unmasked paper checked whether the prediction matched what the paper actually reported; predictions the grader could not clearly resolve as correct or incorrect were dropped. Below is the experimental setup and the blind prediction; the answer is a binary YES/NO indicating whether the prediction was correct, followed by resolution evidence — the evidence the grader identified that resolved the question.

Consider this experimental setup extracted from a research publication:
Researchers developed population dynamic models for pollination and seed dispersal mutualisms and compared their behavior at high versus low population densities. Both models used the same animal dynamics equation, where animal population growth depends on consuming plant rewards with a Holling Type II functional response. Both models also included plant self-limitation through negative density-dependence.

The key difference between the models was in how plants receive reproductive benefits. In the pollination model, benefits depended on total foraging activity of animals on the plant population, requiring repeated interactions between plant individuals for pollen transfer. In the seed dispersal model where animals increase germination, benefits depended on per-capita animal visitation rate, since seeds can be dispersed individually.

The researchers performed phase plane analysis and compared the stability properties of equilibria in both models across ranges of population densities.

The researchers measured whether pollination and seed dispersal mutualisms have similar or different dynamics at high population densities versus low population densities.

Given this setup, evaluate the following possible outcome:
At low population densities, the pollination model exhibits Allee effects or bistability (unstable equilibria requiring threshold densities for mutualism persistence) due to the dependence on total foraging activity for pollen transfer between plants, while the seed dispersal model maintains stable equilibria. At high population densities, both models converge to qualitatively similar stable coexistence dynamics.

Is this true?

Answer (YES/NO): NO